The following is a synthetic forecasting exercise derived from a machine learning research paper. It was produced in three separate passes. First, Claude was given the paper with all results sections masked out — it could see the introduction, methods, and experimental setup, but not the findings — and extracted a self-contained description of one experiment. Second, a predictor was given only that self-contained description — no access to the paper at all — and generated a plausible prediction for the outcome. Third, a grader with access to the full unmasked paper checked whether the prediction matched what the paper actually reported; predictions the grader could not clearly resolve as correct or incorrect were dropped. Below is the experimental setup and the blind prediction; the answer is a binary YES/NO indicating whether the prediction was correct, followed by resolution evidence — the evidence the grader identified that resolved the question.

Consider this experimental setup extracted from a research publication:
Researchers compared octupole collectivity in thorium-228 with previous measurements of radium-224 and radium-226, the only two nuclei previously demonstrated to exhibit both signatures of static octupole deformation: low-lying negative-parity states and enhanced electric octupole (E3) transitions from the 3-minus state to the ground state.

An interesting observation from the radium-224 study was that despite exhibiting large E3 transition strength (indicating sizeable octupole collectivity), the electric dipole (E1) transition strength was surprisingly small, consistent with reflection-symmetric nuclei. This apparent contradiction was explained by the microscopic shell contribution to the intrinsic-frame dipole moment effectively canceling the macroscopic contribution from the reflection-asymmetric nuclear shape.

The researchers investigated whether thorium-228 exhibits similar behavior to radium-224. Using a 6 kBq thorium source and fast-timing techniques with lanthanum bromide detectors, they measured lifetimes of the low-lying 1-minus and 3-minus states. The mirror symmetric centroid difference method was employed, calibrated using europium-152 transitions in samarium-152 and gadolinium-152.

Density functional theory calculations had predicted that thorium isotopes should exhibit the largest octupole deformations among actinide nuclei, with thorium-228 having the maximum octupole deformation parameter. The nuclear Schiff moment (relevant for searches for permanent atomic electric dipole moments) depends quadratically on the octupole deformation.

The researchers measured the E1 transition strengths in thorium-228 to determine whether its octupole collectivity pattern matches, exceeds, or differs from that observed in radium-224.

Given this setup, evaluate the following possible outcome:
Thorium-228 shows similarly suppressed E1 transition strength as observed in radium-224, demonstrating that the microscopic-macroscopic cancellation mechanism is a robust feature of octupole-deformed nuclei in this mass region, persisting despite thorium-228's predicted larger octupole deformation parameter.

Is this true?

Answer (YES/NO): NO